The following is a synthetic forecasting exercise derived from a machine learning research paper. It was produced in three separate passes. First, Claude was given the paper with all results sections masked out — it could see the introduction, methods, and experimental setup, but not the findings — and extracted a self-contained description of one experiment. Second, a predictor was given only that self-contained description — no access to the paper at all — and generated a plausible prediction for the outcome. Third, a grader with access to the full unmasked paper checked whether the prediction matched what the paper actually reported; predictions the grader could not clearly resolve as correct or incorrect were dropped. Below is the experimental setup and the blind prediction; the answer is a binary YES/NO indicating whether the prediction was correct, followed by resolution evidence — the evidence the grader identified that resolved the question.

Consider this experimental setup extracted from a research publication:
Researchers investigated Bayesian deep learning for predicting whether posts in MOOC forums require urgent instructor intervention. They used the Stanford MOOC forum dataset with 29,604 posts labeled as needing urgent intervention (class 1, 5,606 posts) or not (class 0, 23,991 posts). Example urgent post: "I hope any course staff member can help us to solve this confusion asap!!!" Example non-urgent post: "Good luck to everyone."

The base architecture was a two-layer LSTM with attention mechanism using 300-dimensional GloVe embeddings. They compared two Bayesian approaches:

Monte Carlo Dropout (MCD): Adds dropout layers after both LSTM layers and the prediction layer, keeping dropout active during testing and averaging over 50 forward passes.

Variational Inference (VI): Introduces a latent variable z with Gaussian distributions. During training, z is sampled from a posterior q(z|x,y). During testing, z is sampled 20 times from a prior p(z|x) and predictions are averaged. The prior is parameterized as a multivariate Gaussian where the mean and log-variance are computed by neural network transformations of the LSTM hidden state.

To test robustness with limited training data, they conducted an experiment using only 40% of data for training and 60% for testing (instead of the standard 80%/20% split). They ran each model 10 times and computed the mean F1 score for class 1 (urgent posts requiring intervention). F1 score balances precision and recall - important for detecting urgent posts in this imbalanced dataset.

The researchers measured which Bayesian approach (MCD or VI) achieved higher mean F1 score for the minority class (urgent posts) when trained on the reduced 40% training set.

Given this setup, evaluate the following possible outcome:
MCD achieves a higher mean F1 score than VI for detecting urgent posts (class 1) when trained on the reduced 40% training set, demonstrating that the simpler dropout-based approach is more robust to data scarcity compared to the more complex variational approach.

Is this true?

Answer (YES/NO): YES